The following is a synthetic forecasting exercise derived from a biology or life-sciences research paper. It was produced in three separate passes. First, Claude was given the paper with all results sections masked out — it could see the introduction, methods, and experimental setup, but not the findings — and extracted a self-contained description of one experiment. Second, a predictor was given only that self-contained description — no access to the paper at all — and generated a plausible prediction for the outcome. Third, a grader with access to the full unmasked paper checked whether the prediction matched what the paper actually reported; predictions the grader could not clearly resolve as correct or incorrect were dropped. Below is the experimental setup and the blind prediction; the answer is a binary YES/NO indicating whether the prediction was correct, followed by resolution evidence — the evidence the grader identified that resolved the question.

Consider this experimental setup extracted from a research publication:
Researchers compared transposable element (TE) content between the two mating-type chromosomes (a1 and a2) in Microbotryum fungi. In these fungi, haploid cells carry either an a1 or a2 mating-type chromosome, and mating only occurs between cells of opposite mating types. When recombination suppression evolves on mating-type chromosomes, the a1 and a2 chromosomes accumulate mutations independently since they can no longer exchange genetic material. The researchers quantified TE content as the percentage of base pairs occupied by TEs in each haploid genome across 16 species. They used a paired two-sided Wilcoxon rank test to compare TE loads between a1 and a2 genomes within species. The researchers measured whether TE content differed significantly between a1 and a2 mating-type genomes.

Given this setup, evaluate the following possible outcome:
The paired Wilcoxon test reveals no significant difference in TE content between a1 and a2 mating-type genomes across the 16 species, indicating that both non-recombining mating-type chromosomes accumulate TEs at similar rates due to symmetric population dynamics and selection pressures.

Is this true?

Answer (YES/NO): YES